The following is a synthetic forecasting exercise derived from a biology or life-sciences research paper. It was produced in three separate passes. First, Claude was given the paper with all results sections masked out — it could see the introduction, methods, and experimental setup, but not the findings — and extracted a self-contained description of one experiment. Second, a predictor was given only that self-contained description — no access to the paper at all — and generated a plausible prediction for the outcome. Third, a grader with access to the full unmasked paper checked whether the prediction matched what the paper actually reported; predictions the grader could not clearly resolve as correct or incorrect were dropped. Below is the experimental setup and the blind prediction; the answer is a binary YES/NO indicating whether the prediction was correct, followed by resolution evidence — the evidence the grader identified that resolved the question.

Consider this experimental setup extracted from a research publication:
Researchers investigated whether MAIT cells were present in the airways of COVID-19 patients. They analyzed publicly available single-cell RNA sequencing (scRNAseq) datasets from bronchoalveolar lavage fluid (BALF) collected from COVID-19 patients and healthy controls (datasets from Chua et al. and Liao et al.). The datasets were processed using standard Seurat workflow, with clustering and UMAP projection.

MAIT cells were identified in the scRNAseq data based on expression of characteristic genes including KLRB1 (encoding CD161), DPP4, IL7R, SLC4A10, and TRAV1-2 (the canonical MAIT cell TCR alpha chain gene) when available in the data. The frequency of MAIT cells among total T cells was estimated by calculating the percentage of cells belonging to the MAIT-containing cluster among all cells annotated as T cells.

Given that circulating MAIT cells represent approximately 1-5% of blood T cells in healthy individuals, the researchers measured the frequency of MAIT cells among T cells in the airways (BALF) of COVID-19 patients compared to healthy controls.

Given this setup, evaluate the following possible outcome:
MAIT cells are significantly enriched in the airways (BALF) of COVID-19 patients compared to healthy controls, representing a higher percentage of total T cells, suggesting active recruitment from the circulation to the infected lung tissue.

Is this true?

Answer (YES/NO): YES